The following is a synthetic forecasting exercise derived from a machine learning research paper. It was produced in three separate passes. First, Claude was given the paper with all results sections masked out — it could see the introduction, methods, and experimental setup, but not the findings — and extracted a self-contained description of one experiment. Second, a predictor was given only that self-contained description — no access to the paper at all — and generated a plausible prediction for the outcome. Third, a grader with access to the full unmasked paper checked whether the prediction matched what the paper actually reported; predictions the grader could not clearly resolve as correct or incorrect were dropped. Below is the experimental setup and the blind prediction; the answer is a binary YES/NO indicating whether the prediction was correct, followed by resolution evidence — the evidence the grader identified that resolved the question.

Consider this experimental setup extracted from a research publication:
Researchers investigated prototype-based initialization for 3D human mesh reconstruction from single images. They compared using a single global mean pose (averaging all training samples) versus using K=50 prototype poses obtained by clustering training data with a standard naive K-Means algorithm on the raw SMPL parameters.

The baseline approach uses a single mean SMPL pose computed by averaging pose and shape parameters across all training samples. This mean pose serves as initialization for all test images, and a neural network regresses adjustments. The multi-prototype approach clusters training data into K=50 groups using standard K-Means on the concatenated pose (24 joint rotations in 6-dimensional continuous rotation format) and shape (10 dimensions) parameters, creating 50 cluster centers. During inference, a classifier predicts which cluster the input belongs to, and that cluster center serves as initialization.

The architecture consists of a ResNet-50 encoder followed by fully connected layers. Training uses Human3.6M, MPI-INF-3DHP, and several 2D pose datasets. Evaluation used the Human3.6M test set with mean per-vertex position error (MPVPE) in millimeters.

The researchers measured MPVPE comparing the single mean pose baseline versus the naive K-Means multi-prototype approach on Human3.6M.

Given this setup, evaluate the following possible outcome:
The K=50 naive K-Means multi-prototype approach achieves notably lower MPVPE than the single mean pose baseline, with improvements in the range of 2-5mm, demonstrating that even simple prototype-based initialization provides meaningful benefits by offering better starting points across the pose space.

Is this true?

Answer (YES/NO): NO